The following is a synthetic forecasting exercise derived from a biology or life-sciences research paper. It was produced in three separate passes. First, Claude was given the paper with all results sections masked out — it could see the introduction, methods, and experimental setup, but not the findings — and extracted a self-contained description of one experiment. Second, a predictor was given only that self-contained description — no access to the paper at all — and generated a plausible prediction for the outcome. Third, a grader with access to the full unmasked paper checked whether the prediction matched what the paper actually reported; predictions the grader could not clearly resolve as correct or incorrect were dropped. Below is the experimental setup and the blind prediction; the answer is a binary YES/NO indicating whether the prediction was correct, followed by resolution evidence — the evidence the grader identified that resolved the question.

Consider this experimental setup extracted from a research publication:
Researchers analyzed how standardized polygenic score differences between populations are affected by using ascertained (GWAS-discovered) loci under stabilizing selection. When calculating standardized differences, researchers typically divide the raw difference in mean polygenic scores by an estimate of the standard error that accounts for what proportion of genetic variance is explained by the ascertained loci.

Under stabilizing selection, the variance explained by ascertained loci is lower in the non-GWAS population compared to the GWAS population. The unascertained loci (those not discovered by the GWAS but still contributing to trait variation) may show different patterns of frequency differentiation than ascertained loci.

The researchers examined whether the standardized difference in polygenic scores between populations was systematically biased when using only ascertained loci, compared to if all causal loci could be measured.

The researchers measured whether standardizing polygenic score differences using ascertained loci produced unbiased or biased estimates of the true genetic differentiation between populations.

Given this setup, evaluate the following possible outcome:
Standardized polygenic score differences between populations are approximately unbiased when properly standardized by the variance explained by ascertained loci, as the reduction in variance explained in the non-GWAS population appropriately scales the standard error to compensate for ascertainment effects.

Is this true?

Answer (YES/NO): NO